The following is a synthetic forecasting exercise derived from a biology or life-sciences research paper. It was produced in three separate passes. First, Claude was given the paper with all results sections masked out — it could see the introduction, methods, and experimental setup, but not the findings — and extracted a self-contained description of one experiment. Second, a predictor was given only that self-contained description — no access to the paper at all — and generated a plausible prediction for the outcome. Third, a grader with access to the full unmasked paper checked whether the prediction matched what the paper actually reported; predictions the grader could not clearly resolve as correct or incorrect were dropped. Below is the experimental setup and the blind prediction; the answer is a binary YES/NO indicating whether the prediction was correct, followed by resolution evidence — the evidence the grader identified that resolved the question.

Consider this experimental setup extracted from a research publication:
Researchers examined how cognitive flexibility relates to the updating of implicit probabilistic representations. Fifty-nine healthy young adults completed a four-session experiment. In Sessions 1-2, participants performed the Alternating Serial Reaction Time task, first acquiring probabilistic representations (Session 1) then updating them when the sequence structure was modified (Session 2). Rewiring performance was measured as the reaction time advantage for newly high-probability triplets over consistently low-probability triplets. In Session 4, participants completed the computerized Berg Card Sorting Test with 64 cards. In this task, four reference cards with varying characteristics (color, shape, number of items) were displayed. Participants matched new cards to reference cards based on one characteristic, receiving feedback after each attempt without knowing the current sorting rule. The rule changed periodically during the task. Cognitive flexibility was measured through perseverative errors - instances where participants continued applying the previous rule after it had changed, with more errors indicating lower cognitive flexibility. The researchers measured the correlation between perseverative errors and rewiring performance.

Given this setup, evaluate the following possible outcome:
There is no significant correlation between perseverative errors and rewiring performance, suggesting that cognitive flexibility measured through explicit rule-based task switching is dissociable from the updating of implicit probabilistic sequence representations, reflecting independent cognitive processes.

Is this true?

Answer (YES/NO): YES